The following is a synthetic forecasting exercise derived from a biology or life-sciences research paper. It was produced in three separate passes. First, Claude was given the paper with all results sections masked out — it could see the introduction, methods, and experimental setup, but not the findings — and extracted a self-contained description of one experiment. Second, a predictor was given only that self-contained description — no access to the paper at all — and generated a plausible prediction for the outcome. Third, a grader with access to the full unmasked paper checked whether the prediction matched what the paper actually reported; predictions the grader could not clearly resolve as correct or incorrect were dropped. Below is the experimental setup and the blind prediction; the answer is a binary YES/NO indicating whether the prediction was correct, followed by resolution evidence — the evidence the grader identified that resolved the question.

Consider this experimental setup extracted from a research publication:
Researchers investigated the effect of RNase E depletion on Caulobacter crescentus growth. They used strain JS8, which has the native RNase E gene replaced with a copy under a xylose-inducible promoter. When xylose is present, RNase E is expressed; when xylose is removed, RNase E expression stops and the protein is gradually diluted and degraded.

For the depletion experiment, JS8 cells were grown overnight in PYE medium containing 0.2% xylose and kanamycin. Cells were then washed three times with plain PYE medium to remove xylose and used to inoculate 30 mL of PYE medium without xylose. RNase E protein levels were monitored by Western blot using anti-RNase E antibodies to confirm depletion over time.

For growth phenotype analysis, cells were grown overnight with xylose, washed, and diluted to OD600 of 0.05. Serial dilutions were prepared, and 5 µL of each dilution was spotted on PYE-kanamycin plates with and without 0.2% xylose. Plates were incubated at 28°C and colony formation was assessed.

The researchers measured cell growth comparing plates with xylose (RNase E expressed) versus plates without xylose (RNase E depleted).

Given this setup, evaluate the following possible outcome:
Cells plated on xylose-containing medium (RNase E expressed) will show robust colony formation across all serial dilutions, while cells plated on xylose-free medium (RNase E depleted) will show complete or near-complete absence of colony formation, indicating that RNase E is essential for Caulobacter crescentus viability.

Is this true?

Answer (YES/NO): NO